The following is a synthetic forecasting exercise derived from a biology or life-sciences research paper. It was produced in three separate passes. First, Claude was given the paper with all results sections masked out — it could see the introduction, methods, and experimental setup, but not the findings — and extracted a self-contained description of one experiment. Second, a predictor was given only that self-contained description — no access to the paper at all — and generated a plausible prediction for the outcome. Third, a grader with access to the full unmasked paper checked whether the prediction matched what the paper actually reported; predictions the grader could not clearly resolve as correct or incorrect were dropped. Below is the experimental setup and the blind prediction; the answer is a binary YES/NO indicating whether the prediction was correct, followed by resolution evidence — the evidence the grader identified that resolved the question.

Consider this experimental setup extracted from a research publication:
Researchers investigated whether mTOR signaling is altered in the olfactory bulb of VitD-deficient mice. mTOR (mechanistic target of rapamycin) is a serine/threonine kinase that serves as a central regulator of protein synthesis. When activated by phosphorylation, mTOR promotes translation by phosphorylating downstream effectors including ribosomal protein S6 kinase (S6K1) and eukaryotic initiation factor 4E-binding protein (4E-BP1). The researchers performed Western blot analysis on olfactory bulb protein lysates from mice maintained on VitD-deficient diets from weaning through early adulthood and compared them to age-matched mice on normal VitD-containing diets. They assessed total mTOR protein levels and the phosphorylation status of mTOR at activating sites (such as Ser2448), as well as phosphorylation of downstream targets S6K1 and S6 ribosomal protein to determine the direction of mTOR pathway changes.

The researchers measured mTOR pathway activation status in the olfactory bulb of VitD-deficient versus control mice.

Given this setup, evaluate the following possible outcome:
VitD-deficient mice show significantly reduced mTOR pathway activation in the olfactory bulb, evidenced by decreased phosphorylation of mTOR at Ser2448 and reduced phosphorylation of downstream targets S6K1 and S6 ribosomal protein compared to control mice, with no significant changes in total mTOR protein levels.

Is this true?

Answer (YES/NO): NO